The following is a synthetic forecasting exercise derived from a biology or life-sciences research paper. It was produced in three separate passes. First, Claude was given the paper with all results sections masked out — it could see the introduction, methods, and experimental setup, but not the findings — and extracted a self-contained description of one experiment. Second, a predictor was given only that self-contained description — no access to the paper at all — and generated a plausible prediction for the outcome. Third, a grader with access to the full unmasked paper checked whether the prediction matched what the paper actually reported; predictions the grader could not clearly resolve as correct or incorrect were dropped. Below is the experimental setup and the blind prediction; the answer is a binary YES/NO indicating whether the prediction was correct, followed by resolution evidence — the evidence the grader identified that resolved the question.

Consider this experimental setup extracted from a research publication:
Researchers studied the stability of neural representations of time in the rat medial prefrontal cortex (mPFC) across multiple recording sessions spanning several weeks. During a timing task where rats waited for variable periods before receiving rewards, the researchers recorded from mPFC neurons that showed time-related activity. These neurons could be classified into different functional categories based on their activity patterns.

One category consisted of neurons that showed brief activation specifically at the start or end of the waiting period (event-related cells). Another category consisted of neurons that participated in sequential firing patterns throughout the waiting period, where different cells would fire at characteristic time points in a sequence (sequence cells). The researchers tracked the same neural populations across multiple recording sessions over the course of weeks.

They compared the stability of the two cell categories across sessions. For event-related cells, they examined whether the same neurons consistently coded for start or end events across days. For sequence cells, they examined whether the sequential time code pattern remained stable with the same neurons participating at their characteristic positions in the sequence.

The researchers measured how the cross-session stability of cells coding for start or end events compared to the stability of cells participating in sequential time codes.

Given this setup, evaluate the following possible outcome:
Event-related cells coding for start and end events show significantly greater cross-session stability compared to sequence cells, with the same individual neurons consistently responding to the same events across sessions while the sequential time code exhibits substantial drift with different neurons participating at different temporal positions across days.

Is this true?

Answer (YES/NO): NO